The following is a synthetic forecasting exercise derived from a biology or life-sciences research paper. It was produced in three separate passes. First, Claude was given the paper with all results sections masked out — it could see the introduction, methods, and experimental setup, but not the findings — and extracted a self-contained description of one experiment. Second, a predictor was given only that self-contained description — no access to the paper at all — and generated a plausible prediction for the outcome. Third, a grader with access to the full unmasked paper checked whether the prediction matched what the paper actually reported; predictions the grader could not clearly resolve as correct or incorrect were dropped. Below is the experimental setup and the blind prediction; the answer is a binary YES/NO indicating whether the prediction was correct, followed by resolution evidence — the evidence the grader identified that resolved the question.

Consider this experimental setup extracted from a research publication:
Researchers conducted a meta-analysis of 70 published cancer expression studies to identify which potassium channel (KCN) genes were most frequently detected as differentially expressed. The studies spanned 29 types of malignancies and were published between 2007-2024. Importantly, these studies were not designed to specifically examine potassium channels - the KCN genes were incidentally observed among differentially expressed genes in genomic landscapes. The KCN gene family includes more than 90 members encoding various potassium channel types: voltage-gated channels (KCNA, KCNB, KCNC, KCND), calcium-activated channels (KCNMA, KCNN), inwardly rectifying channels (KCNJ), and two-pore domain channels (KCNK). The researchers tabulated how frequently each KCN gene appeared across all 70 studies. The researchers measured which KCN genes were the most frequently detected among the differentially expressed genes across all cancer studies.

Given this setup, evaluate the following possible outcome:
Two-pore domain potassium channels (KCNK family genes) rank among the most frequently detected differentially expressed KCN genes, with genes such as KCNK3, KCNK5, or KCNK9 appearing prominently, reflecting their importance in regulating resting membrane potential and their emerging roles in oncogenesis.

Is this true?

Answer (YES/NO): NO